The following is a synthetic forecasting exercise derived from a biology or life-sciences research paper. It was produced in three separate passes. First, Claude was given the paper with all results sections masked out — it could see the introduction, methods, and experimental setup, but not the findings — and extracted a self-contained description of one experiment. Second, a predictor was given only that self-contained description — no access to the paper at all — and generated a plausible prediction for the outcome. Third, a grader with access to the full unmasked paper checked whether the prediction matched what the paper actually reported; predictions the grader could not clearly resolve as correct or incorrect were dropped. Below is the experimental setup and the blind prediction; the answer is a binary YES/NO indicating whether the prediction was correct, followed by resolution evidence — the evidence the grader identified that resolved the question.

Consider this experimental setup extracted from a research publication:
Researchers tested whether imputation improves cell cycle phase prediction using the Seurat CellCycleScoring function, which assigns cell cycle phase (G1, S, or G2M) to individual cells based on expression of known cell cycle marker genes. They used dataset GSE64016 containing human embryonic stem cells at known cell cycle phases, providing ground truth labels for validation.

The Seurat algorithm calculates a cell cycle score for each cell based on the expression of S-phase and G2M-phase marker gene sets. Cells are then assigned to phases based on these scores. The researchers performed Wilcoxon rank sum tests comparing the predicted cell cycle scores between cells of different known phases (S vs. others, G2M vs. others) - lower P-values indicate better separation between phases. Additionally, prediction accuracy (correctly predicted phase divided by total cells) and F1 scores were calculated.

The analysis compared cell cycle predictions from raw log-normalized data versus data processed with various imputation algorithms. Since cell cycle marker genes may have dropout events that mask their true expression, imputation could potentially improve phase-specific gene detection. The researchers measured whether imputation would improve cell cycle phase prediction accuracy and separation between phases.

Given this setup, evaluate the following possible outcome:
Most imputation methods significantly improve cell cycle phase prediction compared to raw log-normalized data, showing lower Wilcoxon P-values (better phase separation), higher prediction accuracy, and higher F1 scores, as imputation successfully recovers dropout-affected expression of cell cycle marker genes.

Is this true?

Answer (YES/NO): NO